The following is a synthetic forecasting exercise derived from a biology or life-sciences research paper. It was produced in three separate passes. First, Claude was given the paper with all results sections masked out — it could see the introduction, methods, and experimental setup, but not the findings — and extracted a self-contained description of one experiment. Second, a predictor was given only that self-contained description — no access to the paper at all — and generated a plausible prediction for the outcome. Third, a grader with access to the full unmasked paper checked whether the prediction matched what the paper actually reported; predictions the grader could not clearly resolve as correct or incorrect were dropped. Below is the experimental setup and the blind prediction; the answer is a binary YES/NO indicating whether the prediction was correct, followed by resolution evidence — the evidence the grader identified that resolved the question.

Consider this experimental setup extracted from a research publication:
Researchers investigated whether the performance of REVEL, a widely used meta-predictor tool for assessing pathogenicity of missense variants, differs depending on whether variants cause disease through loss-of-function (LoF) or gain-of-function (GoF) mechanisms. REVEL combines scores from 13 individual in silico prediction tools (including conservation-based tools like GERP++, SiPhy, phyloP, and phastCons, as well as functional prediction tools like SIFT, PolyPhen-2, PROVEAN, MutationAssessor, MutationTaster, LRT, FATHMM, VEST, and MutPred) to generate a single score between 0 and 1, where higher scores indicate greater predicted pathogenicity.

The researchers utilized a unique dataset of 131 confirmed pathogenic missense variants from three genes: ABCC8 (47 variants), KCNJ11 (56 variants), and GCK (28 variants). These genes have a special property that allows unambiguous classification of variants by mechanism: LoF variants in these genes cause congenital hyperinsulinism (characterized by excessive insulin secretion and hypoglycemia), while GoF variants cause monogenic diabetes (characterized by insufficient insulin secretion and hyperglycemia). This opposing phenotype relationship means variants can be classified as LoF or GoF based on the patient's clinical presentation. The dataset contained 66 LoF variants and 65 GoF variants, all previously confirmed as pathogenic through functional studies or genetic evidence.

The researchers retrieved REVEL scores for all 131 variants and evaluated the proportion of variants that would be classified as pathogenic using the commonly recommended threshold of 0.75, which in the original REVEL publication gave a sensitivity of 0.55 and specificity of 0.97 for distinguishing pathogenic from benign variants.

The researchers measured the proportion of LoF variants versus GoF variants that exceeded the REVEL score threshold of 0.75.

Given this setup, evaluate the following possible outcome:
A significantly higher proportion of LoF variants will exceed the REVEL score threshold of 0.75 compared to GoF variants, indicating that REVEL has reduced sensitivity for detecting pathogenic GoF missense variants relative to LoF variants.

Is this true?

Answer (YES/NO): NO